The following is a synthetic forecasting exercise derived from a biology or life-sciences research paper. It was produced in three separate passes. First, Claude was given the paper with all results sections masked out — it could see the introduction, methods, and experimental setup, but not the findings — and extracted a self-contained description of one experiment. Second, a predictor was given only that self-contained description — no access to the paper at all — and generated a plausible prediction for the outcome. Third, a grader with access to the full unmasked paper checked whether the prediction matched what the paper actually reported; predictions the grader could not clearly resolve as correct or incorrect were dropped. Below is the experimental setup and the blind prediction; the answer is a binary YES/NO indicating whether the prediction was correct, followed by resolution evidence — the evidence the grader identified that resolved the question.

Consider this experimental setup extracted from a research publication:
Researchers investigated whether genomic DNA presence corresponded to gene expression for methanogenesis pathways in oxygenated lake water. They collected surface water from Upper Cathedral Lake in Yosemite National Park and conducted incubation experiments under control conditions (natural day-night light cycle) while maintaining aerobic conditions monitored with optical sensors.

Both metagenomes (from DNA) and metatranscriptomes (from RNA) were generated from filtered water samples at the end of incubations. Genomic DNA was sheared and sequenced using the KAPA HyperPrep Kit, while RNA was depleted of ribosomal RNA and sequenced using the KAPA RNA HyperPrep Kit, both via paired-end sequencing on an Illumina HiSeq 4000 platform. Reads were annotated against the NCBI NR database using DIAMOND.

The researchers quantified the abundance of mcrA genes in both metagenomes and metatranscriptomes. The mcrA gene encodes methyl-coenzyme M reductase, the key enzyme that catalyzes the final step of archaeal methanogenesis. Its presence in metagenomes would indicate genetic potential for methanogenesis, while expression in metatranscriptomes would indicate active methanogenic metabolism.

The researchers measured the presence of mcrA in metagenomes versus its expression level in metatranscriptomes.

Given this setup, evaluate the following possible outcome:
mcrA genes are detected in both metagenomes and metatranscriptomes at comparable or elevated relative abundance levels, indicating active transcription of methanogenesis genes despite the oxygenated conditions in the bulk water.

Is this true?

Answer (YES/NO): NO